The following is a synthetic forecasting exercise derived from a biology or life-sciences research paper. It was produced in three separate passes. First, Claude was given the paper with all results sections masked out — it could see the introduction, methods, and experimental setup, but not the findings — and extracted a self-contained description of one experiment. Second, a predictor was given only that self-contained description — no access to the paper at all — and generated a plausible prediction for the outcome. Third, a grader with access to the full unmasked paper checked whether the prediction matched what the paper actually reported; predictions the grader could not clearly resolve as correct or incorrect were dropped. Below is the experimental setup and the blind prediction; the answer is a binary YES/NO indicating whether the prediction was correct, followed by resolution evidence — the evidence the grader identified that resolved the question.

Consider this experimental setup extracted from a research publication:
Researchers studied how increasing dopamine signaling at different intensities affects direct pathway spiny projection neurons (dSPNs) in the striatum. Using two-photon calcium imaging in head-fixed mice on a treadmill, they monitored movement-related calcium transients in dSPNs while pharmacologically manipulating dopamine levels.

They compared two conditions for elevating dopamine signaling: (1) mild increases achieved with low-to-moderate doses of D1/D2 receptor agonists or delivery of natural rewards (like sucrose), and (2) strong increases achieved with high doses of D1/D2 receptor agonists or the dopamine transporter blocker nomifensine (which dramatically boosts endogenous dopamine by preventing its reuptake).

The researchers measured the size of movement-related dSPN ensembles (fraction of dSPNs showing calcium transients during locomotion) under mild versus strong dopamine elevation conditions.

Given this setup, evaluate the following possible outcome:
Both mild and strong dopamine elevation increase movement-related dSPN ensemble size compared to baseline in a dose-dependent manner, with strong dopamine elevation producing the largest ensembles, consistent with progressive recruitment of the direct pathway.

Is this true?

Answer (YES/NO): NO